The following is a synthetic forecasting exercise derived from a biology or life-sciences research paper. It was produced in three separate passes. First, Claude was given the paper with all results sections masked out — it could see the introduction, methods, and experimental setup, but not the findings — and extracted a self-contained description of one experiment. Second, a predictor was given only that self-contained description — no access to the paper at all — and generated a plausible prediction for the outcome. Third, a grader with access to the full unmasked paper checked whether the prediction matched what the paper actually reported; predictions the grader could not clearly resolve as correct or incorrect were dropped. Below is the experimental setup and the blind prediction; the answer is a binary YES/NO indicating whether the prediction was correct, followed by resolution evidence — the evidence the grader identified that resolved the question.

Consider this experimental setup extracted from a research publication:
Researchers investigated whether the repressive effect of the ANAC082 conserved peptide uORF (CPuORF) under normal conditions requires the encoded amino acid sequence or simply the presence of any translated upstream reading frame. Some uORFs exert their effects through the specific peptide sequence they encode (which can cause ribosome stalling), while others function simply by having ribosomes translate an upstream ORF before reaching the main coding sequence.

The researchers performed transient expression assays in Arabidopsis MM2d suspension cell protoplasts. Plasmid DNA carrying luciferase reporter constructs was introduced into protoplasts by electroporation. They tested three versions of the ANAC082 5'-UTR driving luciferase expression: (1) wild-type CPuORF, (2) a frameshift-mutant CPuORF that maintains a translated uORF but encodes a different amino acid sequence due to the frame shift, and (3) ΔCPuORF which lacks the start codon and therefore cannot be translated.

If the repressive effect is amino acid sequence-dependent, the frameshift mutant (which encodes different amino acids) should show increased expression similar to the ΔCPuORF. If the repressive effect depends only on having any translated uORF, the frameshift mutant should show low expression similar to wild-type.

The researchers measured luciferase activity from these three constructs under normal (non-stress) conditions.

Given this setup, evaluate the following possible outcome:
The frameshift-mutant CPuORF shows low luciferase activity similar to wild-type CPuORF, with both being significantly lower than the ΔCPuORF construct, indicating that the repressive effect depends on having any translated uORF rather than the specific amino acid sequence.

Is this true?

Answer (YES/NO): NO